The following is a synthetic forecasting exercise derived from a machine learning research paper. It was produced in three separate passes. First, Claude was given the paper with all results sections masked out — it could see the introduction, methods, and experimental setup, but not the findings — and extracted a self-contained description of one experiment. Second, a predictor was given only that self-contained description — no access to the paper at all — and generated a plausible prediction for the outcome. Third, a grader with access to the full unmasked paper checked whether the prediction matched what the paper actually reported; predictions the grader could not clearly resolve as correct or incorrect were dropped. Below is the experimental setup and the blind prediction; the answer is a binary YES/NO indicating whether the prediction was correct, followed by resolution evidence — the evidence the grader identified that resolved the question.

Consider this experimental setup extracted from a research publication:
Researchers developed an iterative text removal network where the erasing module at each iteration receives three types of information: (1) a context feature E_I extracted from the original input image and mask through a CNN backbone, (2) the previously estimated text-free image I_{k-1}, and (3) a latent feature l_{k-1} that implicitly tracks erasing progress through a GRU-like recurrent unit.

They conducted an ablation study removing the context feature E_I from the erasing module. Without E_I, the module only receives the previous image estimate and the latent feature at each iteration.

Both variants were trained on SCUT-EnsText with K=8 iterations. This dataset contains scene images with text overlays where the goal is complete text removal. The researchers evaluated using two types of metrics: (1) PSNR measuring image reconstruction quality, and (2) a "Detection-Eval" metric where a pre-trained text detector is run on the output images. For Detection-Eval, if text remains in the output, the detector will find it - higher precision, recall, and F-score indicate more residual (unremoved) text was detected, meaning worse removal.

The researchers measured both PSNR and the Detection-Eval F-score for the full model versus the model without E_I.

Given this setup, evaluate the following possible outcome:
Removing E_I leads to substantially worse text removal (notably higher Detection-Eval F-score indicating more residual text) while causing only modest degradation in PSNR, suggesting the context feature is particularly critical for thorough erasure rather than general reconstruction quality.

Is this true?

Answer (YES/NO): NO